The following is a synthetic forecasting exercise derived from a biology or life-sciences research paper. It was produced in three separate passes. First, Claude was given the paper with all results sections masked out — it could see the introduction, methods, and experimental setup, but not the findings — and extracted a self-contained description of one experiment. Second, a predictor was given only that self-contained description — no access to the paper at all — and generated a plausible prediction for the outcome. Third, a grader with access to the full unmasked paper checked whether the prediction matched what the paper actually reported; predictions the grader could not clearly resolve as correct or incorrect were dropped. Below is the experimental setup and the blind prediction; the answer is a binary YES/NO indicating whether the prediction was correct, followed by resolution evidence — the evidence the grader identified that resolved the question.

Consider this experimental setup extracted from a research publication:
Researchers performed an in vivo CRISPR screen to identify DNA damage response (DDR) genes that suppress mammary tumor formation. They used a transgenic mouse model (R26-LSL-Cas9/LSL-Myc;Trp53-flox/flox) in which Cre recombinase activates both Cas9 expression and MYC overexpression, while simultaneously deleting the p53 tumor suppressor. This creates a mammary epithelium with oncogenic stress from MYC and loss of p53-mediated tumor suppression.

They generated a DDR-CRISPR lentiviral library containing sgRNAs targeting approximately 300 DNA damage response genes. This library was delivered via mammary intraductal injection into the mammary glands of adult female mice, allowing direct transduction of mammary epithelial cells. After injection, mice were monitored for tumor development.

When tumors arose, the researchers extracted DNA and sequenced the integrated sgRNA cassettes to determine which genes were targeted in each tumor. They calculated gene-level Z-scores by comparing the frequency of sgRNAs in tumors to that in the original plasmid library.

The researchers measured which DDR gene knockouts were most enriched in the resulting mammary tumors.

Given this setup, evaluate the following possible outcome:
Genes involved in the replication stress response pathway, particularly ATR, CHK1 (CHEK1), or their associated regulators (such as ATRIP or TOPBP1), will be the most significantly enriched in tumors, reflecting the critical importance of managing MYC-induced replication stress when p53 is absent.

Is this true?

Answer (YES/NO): NO